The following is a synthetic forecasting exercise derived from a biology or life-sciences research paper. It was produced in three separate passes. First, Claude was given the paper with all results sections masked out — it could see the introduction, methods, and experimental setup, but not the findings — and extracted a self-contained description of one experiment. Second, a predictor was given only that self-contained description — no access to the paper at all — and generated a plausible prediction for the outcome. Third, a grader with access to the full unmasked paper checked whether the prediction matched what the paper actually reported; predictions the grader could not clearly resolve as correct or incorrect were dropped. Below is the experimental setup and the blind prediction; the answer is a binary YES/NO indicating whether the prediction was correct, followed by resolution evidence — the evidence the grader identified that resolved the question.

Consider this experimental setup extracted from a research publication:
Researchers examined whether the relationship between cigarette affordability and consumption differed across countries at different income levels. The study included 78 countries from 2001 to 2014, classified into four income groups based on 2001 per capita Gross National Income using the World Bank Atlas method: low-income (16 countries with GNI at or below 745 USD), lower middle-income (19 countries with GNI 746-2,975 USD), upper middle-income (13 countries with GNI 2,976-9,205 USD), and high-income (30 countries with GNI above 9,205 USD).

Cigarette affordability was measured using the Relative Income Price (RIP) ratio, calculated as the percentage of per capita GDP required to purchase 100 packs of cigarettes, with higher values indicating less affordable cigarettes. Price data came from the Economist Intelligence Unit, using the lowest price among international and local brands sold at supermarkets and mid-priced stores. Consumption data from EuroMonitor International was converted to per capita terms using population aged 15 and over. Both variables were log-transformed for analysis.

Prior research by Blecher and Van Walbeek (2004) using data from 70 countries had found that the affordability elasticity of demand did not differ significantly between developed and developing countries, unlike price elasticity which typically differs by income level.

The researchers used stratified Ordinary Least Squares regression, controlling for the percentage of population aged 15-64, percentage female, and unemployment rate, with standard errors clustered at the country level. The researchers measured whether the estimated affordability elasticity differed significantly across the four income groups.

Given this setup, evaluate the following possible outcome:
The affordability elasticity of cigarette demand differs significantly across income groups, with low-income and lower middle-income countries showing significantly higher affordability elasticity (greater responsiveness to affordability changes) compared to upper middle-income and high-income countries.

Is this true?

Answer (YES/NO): NO